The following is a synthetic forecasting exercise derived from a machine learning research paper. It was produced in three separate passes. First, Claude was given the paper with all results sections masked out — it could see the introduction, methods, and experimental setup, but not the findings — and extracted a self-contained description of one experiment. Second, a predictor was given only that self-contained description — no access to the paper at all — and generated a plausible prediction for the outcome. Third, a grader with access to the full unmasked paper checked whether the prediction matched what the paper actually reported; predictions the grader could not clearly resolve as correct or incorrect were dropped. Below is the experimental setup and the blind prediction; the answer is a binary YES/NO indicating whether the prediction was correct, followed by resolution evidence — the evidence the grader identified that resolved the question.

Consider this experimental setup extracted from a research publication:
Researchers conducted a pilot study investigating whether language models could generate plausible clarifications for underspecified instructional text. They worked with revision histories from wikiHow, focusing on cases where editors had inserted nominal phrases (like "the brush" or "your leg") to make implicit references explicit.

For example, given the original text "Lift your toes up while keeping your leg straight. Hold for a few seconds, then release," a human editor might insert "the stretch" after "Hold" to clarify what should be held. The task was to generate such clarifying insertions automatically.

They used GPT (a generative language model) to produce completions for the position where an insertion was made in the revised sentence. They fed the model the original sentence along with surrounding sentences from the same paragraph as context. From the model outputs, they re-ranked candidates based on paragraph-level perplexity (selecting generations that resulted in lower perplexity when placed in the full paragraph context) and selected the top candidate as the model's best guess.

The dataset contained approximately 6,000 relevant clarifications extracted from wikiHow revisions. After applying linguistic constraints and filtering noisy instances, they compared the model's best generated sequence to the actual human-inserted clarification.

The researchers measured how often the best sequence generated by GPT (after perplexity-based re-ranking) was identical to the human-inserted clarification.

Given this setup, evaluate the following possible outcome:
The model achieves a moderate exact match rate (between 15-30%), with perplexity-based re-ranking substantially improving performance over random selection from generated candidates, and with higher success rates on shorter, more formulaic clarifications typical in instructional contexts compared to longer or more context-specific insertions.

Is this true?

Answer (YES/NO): NO